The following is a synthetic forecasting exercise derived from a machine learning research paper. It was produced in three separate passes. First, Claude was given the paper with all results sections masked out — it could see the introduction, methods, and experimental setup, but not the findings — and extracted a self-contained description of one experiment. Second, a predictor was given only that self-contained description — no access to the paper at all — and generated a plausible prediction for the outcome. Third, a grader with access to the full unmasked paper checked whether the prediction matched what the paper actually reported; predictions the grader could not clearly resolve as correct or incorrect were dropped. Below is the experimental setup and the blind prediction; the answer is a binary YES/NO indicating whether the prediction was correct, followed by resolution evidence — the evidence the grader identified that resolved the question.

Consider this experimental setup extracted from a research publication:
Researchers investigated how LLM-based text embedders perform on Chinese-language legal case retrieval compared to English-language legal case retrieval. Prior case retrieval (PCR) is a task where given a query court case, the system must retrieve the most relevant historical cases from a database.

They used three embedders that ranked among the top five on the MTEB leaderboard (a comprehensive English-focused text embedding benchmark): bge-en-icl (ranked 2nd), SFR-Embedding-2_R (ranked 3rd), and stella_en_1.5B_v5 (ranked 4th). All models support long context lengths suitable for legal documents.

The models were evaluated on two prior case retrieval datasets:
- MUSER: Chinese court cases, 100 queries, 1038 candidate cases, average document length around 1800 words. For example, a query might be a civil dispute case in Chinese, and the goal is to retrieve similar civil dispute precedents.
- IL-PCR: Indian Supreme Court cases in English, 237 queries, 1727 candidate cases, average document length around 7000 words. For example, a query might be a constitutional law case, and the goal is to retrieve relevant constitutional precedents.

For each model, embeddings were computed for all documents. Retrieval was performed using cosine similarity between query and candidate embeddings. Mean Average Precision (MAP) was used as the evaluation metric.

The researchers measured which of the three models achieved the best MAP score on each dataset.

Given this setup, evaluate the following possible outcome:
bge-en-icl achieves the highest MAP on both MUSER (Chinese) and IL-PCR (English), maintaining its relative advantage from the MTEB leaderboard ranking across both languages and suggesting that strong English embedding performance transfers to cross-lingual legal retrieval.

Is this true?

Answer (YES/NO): NO